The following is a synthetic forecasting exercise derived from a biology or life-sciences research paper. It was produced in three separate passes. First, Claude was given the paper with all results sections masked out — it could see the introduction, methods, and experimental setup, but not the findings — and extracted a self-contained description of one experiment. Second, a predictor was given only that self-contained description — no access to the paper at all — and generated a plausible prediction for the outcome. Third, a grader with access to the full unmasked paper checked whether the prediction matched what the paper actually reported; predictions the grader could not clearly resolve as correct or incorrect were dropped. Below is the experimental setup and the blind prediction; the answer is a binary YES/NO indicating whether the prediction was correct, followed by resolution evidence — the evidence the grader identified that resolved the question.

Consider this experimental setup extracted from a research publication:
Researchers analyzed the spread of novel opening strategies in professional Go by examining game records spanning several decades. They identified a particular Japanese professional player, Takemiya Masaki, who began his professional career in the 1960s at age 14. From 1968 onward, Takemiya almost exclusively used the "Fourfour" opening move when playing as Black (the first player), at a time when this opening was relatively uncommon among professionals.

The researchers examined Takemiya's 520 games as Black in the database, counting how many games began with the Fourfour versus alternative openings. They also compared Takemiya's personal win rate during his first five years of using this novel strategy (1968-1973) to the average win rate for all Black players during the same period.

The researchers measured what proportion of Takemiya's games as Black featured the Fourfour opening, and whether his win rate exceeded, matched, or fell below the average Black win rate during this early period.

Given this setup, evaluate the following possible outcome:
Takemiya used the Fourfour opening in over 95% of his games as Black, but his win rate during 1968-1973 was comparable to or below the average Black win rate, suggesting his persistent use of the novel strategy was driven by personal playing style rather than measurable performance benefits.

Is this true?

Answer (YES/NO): NO